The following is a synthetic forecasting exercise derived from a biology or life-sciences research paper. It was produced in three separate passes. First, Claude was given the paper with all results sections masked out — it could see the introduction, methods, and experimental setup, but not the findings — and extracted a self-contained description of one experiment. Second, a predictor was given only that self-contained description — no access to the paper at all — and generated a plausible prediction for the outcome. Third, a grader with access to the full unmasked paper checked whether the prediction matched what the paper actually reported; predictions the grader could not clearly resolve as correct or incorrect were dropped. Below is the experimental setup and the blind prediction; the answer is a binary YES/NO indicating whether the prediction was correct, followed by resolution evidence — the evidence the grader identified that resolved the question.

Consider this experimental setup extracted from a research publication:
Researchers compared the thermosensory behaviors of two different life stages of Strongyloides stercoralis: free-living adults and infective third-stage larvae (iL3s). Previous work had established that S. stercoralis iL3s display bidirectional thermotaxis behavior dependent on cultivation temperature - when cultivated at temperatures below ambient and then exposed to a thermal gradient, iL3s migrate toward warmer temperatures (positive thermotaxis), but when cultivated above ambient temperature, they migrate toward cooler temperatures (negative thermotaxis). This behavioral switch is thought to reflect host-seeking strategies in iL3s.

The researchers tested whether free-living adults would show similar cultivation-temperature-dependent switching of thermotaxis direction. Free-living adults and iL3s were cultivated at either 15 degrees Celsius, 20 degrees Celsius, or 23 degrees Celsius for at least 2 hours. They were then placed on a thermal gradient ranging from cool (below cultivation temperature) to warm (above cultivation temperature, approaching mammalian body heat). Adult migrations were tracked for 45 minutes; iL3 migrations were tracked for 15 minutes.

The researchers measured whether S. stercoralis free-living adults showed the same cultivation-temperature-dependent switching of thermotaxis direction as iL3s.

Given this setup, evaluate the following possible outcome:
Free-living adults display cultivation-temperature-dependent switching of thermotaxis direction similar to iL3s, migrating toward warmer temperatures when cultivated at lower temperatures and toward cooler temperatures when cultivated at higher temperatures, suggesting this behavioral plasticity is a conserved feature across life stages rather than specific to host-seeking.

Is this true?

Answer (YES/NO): NO